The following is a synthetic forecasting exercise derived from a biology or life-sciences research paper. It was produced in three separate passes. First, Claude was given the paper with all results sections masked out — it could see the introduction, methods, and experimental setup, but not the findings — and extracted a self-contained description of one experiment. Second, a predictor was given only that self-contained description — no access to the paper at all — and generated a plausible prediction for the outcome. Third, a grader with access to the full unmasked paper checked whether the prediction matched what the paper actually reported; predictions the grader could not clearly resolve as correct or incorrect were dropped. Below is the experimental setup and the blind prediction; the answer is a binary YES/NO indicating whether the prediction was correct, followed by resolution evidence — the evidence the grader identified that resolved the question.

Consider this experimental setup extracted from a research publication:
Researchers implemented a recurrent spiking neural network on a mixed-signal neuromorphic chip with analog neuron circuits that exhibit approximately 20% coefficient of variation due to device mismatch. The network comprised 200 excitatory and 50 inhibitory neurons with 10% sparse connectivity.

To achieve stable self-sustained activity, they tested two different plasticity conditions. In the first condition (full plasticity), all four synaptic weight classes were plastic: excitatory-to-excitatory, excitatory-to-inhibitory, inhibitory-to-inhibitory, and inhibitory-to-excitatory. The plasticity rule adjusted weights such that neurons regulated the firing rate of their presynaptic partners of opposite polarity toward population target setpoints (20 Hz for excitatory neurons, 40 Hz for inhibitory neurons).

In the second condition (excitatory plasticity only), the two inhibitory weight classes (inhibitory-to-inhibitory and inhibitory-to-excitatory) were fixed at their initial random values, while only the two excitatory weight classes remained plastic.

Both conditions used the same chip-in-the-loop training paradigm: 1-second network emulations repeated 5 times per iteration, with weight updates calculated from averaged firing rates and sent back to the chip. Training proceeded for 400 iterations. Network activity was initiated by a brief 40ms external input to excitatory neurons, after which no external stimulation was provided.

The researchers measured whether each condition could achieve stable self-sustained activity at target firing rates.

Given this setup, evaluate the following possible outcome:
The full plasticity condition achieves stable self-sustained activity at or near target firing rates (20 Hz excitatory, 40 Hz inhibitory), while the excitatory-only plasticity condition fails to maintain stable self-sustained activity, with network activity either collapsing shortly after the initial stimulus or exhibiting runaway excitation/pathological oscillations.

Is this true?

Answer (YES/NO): NO